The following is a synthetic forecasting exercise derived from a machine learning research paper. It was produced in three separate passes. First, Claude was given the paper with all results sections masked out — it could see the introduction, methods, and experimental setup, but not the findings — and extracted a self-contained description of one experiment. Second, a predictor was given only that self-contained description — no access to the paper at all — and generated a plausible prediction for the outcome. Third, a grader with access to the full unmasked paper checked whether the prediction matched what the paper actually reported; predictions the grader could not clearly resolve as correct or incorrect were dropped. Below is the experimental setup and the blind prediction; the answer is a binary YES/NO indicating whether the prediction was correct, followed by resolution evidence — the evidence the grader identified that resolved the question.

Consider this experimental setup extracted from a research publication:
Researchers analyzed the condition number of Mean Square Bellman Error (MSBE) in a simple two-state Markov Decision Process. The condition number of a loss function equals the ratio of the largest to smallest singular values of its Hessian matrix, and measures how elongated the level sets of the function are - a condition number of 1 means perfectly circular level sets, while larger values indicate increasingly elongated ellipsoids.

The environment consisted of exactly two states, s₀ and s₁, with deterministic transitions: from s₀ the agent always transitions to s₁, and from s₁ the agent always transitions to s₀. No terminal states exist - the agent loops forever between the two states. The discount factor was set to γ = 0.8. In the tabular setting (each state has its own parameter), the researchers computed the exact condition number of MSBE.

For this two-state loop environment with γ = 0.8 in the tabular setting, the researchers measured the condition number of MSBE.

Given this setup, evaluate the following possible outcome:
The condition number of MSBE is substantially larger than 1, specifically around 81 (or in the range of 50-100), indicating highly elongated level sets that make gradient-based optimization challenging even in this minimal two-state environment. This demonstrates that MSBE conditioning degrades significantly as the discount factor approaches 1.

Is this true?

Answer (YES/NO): YES